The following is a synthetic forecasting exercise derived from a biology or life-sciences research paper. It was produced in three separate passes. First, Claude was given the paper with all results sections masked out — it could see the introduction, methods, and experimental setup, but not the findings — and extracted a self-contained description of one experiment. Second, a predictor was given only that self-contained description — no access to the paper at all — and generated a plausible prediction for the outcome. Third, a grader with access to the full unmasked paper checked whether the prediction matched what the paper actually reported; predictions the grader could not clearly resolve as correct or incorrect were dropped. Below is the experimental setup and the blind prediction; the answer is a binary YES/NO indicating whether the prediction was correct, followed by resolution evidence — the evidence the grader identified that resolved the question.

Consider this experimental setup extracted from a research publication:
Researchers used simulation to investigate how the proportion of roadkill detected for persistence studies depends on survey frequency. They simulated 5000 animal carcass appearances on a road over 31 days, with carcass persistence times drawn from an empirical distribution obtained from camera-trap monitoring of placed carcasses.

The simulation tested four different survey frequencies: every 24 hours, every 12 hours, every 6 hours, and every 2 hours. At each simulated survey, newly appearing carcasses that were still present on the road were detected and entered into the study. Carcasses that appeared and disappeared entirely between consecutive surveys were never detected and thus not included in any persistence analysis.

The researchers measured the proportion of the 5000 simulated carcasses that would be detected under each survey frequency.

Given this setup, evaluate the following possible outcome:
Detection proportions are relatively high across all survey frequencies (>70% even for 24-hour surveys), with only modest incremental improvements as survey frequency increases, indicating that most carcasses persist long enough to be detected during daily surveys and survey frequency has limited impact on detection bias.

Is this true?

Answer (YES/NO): NO